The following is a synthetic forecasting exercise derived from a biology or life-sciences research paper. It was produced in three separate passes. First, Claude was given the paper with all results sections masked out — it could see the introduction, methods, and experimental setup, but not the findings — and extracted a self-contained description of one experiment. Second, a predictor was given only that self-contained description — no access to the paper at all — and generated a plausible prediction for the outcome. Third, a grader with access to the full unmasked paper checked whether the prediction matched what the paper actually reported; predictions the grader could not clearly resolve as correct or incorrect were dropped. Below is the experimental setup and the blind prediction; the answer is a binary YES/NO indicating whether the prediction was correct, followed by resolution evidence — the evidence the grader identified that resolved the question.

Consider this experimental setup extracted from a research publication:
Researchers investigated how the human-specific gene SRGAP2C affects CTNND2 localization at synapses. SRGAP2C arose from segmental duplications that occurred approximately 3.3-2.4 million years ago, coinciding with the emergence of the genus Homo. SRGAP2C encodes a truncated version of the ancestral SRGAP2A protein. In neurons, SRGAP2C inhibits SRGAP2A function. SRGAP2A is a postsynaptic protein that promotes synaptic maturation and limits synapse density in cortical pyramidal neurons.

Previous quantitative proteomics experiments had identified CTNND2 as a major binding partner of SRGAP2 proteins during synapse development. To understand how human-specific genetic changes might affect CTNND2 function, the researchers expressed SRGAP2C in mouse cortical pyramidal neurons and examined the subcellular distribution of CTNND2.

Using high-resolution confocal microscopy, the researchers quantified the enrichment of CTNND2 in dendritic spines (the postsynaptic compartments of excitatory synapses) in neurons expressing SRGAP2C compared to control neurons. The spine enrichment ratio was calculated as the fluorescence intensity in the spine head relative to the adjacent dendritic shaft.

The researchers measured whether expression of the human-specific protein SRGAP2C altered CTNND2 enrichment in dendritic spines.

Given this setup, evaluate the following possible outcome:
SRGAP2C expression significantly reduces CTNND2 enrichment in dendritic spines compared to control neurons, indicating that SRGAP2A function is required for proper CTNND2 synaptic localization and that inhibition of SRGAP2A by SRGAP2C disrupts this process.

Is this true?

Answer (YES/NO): NO